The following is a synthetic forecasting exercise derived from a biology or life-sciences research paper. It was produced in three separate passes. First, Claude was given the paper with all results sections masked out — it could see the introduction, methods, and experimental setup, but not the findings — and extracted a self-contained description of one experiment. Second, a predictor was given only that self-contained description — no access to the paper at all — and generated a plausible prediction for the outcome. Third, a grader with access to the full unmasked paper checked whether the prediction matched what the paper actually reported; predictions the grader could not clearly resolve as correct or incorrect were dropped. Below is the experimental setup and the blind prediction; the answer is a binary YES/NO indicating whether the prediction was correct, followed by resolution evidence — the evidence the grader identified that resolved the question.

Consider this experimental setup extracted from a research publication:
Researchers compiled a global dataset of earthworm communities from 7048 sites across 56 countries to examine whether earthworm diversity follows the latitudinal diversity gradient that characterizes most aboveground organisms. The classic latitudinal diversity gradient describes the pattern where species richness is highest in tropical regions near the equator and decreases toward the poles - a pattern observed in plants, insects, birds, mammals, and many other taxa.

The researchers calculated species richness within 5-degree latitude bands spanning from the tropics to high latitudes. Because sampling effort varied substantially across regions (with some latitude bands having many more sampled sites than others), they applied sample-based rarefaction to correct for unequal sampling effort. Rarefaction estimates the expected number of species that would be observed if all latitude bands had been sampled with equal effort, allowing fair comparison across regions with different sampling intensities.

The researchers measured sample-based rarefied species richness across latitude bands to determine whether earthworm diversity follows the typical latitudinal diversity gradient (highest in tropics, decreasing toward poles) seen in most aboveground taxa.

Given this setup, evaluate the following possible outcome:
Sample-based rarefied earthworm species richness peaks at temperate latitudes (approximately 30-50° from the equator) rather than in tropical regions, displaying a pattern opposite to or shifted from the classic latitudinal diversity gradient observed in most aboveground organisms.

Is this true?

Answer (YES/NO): NO